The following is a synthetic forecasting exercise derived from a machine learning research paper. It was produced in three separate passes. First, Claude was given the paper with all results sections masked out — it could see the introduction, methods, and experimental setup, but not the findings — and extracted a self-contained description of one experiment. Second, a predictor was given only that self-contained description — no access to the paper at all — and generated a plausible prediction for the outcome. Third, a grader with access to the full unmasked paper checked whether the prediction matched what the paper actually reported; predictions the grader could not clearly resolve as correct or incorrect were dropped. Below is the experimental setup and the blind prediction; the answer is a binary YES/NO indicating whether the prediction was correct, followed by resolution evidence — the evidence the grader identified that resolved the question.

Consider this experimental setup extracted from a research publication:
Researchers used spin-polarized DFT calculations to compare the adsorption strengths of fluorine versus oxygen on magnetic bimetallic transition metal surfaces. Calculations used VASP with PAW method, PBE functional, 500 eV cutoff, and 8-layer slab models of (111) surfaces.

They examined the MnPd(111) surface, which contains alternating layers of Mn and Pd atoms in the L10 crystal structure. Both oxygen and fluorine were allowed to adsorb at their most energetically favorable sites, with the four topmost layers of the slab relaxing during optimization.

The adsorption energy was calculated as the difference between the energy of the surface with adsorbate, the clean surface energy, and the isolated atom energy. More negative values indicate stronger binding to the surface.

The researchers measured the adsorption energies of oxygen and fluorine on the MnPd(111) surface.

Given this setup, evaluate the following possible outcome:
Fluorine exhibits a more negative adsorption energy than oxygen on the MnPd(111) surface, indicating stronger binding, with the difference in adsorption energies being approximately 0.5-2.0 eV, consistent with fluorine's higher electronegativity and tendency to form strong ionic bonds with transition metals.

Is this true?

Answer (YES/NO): NO